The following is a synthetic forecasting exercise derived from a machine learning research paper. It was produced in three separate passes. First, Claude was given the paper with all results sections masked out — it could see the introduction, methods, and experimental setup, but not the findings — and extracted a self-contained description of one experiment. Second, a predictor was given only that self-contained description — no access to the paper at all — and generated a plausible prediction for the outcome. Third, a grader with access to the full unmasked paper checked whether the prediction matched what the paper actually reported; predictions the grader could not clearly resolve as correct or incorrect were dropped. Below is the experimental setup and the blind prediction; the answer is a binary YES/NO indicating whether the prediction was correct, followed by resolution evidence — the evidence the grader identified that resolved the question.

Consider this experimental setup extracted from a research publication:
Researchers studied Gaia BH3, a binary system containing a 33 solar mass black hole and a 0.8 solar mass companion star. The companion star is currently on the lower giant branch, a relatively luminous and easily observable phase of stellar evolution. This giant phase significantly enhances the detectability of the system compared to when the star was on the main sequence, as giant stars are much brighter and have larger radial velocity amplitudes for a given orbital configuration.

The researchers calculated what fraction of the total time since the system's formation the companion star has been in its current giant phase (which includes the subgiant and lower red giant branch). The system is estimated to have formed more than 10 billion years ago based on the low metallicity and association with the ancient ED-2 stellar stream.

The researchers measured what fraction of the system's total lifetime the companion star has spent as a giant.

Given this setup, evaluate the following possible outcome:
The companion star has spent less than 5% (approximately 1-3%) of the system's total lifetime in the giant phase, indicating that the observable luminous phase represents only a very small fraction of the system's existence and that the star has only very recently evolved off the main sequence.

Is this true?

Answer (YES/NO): YES